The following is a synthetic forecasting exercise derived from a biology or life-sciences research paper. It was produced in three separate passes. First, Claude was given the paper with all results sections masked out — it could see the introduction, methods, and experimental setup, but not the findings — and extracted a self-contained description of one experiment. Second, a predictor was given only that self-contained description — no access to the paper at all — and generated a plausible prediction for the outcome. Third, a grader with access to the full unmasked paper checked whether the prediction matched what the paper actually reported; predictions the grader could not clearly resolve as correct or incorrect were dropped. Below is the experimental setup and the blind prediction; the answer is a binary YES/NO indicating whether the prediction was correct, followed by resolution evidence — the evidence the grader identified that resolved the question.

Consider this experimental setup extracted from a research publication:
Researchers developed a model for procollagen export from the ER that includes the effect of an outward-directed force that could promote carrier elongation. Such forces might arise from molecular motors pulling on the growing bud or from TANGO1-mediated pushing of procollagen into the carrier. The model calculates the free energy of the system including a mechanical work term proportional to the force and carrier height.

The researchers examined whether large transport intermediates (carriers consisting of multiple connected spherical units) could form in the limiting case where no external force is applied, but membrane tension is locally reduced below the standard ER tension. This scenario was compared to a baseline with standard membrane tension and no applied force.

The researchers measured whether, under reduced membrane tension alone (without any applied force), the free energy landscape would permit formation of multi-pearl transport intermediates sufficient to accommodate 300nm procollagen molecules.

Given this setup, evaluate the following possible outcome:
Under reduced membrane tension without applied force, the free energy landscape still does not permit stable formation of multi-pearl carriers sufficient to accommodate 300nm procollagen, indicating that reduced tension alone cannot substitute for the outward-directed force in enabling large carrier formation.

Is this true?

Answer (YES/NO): NO